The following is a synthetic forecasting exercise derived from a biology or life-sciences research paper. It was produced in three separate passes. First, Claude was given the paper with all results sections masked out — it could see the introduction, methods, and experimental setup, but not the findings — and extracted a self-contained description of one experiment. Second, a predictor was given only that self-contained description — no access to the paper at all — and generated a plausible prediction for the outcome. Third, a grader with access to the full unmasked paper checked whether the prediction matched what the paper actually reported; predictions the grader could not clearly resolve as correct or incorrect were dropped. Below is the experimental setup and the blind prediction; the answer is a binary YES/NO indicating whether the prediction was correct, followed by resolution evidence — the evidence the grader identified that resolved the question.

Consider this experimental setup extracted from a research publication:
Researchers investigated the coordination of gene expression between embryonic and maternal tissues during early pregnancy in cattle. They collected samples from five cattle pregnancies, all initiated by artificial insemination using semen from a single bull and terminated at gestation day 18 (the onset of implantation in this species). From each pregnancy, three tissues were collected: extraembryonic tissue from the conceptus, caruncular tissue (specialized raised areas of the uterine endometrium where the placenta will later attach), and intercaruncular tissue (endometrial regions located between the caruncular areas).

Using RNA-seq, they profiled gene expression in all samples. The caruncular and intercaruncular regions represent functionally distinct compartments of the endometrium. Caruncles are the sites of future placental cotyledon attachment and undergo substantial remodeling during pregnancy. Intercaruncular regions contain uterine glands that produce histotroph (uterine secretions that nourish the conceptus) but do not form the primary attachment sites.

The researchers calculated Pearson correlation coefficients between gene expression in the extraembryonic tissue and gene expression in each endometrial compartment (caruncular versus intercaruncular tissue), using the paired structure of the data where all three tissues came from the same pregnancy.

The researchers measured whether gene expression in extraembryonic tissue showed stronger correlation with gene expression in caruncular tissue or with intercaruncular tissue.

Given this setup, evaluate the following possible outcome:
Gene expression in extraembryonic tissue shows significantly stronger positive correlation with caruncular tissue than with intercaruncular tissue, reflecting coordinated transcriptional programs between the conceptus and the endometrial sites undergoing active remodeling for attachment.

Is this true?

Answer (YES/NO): YES